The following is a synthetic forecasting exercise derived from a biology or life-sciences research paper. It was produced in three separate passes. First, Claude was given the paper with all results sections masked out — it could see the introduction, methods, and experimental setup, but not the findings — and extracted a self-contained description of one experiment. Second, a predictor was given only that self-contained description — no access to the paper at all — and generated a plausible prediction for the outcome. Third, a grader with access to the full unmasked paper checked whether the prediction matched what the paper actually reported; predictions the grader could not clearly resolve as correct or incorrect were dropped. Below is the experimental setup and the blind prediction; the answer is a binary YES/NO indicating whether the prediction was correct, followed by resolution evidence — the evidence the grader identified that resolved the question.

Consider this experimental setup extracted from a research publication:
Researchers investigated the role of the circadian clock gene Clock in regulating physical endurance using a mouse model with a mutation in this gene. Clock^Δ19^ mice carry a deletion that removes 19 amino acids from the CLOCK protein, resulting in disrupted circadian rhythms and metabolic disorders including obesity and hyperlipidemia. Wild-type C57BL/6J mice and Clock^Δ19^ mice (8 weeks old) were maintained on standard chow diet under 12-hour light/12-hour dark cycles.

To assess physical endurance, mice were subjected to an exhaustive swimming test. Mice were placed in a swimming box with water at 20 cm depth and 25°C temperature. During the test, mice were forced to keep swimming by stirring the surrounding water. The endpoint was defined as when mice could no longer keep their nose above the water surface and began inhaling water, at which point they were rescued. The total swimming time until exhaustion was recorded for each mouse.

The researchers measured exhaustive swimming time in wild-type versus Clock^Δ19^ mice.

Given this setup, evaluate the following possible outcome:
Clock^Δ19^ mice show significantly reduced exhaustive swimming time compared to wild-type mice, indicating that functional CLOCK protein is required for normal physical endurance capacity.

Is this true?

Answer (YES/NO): YES